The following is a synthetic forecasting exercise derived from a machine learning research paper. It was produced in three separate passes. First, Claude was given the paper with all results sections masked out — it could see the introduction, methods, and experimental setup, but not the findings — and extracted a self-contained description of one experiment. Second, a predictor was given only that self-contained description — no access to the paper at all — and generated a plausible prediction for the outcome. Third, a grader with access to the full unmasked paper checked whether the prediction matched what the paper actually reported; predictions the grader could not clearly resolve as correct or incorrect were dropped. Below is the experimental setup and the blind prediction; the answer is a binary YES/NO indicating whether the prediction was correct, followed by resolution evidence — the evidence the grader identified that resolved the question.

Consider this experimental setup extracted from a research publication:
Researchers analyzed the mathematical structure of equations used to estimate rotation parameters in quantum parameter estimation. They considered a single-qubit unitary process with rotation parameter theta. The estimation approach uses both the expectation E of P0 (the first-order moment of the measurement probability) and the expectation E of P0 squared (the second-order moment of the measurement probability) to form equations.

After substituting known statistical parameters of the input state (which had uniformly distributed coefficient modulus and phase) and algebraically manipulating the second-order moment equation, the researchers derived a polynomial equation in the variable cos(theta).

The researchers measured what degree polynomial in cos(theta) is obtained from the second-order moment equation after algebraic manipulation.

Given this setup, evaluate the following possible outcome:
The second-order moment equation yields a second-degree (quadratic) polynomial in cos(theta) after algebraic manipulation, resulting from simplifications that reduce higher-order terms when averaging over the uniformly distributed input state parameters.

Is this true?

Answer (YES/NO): YES